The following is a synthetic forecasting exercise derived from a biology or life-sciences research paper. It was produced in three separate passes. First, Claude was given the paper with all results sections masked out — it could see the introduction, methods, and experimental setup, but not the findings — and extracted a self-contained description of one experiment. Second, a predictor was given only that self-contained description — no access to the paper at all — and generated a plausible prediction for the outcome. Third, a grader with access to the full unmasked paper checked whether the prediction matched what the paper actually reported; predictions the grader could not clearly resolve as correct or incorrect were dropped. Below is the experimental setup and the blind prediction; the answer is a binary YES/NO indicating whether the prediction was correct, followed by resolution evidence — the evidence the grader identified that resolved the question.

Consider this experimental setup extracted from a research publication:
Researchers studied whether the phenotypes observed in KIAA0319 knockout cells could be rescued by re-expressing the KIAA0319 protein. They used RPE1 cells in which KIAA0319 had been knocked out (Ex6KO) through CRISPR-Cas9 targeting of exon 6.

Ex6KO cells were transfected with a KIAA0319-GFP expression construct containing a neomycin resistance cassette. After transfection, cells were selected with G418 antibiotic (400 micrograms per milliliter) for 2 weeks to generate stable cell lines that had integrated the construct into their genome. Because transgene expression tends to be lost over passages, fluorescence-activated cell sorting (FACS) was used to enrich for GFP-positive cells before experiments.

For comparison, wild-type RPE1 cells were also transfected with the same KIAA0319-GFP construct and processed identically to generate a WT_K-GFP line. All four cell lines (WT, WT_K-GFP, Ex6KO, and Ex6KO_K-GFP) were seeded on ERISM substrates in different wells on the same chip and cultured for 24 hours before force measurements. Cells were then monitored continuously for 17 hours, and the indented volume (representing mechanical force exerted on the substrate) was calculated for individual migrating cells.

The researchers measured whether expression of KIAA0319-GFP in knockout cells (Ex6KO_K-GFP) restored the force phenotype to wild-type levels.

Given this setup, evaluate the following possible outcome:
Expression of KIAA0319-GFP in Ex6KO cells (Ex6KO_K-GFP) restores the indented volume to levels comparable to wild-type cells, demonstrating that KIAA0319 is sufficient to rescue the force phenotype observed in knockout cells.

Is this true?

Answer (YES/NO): YES